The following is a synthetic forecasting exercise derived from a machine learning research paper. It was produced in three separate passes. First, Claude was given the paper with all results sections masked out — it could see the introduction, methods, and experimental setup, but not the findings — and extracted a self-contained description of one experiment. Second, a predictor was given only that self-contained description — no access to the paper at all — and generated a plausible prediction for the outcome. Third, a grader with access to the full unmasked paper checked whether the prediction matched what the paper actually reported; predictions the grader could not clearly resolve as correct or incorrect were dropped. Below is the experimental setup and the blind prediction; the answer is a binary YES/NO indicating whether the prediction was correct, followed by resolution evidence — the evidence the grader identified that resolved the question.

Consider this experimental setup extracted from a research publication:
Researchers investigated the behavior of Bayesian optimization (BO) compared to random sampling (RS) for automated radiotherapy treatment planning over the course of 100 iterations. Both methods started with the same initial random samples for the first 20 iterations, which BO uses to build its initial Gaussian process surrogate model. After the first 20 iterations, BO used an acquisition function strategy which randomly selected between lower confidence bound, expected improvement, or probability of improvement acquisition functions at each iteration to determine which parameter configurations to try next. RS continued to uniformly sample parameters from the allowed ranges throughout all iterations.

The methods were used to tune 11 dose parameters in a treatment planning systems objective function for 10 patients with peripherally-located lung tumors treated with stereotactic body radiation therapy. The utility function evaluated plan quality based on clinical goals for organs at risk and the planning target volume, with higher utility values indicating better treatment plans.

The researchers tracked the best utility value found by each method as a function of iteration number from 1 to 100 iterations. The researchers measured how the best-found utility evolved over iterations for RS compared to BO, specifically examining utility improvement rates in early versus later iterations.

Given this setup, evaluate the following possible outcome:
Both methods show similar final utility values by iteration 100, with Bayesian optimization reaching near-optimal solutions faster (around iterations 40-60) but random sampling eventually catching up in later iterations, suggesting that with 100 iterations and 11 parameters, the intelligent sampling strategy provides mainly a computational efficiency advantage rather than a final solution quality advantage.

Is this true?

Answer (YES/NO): NO